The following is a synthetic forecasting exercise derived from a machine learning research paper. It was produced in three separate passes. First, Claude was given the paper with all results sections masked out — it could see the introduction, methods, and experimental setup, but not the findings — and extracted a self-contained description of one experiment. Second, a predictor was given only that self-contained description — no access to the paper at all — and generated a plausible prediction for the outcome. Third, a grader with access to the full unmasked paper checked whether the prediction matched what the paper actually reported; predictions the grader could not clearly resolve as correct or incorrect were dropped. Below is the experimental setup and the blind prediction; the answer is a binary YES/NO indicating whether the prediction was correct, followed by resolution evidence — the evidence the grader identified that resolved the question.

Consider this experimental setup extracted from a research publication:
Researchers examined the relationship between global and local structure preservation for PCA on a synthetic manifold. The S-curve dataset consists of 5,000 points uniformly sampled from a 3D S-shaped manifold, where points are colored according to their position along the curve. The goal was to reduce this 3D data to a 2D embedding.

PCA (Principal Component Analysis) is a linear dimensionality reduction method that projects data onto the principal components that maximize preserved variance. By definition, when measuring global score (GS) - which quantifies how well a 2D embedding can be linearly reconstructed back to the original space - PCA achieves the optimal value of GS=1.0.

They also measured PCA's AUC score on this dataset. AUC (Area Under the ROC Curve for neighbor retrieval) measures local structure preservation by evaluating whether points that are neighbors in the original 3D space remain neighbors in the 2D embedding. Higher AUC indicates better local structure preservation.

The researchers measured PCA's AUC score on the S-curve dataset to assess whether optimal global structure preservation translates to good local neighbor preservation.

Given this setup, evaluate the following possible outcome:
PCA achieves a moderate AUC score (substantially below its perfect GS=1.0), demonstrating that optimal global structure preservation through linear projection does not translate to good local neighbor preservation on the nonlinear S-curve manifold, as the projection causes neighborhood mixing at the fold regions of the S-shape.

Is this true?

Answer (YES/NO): NO